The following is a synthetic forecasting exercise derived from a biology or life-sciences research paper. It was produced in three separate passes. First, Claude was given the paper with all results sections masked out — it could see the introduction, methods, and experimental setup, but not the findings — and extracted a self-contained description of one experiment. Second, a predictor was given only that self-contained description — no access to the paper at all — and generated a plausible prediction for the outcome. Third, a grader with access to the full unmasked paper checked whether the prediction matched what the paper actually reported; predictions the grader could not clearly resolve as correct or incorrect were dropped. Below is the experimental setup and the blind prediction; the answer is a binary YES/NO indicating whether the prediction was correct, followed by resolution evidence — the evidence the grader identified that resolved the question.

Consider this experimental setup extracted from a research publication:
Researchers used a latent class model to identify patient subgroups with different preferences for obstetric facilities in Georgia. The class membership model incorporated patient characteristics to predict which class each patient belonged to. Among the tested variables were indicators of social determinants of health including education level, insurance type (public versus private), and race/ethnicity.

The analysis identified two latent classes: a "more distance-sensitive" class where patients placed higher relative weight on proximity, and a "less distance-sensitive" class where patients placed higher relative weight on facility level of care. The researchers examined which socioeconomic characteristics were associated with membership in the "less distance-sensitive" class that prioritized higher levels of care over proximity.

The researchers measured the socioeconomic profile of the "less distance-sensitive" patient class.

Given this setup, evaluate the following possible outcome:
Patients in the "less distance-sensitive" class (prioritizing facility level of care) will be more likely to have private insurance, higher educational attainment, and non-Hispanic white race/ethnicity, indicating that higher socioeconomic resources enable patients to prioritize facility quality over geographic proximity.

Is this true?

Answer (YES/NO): YES